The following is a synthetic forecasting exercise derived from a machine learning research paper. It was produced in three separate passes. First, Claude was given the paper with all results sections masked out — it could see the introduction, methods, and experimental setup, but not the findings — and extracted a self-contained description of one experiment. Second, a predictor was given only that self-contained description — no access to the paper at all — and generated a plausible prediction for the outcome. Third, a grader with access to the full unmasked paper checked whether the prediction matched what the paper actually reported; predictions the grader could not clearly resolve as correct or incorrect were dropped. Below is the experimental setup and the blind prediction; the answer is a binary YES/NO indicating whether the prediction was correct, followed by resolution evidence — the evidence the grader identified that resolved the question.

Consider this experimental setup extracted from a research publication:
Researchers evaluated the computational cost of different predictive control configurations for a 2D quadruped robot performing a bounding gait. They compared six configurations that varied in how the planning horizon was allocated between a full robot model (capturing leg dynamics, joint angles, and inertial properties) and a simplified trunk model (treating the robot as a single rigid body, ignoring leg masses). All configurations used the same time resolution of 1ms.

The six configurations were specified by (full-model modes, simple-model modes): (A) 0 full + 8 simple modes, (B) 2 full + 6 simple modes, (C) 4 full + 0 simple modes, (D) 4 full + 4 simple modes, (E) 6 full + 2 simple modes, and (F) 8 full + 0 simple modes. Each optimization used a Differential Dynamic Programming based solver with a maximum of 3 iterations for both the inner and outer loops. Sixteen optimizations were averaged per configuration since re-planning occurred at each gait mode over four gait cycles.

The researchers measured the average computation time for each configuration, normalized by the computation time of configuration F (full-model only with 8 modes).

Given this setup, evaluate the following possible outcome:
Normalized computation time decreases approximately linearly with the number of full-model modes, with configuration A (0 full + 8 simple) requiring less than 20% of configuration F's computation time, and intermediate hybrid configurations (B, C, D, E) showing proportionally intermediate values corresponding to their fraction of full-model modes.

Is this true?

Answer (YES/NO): NO